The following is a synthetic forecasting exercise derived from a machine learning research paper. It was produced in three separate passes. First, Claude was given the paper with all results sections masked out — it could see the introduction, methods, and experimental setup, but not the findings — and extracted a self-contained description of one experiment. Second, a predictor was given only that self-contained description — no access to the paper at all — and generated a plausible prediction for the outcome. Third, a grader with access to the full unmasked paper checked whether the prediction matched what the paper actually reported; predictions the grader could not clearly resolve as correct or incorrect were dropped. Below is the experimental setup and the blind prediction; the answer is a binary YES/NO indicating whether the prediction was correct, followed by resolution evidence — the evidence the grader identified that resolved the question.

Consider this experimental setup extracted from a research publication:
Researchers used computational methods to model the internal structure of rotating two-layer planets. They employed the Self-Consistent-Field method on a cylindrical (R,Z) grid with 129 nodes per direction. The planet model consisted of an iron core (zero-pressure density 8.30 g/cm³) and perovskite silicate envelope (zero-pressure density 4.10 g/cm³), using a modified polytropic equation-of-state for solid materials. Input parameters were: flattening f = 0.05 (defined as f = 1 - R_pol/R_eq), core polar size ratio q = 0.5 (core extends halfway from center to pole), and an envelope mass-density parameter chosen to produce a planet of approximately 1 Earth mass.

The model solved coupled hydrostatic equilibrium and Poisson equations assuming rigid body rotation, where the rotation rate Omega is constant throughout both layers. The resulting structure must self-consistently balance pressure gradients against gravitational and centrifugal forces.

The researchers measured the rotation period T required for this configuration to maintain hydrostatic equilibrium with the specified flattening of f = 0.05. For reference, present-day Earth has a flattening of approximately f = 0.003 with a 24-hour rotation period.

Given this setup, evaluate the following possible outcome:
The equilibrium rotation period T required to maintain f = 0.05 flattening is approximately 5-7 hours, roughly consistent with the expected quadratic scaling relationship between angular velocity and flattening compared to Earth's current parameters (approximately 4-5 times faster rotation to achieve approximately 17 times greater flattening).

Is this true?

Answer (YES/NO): YES